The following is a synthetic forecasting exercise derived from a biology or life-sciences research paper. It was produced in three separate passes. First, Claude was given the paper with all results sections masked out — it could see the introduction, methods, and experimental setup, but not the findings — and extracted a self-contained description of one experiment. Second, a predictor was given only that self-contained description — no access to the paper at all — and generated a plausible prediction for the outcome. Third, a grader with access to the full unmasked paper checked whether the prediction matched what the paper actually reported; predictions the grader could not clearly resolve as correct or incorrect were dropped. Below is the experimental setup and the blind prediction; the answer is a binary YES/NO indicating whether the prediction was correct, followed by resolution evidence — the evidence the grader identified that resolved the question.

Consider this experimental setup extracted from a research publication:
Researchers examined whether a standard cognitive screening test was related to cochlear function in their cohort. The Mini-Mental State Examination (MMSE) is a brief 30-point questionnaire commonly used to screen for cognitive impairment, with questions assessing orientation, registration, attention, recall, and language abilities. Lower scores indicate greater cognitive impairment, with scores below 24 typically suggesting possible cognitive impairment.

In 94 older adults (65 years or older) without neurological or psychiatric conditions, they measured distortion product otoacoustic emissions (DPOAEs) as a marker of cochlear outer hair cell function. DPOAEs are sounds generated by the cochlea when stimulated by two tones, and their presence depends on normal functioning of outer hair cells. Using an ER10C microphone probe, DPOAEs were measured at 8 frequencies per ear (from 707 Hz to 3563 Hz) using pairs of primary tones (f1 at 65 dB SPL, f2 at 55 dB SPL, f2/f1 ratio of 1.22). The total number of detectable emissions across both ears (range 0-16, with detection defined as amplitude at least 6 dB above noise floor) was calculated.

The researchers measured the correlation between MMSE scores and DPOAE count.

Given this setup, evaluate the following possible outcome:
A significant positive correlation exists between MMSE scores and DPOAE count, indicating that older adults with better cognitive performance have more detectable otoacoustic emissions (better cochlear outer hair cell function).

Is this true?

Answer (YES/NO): NO